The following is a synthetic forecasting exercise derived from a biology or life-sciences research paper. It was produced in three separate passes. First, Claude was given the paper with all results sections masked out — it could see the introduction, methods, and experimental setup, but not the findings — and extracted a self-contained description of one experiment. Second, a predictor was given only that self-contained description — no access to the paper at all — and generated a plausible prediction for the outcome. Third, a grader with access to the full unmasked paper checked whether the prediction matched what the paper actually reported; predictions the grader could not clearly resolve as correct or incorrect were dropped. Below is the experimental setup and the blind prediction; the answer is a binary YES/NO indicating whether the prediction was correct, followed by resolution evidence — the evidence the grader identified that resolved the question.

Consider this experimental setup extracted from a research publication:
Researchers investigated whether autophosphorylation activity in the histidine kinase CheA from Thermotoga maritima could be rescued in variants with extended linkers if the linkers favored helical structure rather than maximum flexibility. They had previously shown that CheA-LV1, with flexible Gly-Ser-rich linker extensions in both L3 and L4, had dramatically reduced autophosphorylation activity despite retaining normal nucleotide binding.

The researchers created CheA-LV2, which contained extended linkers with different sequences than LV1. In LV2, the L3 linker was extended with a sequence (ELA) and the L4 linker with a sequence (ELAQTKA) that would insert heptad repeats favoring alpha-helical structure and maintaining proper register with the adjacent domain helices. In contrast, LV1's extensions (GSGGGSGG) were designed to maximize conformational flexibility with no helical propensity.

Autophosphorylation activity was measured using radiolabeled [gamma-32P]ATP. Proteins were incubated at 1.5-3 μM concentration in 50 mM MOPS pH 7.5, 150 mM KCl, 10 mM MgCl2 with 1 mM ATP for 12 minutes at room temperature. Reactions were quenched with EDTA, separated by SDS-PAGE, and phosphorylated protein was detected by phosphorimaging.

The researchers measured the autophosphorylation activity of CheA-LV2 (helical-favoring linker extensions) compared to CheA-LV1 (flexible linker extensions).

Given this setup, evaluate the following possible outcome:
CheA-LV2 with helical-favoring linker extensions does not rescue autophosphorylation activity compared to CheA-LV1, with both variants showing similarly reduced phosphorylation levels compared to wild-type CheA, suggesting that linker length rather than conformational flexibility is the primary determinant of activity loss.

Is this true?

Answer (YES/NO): NO